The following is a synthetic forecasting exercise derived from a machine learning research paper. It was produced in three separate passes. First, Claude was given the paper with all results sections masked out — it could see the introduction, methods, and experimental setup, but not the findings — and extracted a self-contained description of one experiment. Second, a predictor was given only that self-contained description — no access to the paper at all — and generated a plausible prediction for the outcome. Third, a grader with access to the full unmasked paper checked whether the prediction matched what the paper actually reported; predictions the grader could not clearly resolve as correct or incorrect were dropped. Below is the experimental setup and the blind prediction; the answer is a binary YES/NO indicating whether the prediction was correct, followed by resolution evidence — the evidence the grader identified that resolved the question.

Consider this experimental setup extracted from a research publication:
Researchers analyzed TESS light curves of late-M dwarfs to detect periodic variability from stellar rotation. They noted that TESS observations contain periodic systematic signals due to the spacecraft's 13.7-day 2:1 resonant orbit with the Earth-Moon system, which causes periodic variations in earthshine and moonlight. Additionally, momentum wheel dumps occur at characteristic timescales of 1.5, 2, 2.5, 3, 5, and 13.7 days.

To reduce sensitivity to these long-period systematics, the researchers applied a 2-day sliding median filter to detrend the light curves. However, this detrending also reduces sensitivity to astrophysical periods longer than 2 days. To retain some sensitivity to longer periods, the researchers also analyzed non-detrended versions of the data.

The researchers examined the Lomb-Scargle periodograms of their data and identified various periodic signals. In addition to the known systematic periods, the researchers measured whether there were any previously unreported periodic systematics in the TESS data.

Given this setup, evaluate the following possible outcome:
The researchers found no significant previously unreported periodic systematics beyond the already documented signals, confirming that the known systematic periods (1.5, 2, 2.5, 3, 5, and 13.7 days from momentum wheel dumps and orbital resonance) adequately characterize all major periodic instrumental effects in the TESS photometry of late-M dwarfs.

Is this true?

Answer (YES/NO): NO